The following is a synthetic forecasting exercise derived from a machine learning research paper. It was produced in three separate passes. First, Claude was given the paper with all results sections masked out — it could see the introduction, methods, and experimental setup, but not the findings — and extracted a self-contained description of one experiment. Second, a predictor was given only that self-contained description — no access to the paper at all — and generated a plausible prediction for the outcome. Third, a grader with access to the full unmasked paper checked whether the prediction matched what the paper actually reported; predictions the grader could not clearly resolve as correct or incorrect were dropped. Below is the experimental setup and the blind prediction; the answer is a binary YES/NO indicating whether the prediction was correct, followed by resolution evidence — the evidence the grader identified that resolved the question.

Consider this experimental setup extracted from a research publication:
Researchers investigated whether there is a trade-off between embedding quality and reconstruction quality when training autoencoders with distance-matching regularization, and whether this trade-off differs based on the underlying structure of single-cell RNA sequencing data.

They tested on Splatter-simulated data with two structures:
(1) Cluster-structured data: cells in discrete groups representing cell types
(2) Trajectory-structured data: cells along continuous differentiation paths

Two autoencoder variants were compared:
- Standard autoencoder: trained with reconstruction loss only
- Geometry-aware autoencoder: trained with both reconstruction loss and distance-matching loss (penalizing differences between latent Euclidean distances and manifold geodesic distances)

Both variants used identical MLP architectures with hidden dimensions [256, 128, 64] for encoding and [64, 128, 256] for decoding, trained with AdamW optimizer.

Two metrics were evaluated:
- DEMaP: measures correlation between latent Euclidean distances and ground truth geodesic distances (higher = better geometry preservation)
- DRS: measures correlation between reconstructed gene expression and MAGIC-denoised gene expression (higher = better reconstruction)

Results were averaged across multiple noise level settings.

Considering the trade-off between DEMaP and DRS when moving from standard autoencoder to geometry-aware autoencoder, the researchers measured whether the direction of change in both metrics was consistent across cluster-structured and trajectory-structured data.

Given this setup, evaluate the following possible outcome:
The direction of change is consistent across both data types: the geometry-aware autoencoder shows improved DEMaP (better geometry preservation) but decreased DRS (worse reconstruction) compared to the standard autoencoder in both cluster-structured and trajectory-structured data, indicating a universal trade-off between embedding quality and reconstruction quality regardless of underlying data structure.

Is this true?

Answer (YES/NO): NO